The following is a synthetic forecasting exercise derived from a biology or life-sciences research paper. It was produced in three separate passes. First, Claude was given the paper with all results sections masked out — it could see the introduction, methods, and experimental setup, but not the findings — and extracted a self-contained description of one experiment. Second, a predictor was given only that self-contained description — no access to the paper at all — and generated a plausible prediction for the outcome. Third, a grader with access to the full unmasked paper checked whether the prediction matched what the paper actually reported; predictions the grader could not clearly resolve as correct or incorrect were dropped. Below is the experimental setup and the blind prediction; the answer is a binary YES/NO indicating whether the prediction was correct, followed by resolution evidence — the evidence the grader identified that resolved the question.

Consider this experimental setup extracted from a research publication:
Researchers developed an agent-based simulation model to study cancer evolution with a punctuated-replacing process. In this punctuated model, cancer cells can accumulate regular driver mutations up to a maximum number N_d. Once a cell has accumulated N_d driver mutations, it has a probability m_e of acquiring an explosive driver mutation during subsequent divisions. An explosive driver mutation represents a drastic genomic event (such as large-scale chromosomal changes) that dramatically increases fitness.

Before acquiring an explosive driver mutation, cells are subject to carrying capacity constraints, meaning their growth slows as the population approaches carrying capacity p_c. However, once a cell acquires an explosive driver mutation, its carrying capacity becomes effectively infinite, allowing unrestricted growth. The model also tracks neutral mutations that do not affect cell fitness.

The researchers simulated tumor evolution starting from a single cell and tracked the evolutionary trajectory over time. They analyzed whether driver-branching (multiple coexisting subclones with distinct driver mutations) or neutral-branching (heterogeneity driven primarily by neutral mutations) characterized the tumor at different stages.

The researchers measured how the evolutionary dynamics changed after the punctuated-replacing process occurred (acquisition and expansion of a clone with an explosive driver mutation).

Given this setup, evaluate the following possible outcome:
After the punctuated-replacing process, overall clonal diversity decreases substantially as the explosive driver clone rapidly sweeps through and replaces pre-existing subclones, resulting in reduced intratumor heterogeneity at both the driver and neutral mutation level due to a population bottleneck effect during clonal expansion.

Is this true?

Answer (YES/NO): NO